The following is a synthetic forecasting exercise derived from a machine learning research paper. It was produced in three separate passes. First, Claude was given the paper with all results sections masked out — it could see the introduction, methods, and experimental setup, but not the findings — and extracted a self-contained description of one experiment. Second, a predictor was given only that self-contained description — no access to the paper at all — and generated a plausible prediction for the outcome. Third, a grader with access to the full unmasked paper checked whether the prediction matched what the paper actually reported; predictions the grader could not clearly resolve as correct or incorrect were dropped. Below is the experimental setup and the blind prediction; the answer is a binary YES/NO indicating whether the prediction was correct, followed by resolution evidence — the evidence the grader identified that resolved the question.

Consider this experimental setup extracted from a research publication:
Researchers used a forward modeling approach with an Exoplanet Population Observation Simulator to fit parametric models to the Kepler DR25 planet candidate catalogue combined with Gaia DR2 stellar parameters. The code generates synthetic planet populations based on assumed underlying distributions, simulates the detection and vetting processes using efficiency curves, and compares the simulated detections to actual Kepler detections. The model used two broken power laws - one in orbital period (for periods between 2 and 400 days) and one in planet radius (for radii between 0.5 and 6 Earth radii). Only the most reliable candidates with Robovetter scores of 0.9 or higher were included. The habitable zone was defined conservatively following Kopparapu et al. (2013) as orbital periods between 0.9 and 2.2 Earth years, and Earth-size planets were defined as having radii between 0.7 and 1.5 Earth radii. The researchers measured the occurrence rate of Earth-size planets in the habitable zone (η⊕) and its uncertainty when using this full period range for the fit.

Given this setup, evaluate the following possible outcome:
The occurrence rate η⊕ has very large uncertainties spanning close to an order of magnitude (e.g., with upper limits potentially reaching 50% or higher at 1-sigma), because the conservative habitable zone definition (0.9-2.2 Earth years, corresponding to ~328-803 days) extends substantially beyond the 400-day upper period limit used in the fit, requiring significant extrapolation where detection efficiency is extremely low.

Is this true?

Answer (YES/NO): NO